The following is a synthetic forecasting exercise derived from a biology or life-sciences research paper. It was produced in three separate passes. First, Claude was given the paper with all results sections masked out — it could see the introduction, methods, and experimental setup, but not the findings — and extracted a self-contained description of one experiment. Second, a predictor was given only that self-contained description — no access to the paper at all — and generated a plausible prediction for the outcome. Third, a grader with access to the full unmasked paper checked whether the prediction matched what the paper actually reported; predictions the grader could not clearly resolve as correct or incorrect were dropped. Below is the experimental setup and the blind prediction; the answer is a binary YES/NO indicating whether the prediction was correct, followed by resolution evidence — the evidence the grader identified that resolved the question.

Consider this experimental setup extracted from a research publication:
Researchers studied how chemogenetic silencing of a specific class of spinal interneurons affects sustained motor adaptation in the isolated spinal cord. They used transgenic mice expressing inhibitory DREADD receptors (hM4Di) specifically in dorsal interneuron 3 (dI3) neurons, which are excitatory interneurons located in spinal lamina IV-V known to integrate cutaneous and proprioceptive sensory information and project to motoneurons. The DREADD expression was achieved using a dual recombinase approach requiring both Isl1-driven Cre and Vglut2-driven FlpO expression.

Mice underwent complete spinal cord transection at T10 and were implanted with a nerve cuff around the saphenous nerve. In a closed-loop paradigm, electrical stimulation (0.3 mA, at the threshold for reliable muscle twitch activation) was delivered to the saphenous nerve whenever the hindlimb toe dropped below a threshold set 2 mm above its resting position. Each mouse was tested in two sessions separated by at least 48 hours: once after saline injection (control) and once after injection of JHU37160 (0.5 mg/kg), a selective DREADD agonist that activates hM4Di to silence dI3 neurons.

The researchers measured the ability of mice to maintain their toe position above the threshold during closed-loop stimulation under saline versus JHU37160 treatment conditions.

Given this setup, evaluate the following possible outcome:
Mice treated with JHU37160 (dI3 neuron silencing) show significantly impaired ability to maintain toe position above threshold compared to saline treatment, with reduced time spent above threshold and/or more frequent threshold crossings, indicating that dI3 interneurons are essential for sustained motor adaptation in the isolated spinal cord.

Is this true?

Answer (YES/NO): YES